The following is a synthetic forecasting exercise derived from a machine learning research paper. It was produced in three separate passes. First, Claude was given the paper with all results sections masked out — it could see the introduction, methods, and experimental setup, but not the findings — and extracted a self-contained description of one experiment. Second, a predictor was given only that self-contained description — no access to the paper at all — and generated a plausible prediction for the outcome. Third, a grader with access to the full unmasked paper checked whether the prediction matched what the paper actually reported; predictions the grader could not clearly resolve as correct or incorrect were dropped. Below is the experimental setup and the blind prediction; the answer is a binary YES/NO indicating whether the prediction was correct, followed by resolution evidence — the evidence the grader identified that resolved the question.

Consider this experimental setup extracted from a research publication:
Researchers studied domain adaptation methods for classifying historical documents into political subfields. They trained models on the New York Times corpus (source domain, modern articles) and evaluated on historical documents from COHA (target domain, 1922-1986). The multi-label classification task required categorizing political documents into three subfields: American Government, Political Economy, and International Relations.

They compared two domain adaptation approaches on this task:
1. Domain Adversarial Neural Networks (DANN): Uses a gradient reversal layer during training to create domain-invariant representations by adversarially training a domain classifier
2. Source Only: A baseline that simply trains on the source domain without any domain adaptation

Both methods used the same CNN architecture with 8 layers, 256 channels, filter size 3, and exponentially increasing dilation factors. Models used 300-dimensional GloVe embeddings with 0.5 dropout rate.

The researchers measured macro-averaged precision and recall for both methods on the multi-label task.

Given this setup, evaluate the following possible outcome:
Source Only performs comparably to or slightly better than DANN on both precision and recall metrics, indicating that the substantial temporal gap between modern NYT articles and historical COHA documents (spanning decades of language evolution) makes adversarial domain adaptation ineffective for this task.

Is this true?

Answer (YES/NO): NO